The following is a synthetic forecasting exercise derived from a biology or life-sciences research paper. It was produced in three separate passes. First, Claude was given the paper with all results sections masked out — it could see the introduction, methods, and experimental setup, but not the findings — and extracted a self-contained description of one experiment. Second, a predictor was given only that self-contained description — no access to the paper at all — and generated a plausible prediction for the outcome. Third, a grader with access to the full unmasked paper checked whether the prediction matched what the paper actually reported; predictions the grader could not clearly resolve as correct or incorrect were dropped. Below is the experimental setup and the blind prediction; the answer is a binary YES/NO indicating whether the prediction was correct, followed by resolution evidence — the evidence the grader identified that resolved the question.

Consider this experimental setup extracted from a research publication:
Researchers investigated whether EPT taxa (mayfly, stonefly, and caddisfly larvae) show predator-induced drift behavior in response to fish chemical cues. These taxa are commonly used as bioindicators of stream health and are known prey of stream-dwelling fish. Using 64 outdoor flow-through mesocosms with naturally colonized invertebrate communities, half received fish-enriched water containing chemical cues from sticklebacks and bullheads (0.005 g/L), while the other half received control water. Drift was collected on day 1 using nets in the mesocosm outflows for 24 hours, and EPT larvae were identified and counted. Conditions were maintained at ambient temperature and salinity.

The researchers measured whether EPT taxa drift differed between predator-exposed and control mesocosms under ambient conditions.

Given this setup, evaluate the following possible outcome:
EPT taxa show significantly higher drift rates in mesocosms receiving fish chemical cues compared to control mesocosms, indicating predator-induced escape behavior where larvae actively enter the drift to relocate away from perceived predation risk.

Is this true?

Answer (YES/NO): NO